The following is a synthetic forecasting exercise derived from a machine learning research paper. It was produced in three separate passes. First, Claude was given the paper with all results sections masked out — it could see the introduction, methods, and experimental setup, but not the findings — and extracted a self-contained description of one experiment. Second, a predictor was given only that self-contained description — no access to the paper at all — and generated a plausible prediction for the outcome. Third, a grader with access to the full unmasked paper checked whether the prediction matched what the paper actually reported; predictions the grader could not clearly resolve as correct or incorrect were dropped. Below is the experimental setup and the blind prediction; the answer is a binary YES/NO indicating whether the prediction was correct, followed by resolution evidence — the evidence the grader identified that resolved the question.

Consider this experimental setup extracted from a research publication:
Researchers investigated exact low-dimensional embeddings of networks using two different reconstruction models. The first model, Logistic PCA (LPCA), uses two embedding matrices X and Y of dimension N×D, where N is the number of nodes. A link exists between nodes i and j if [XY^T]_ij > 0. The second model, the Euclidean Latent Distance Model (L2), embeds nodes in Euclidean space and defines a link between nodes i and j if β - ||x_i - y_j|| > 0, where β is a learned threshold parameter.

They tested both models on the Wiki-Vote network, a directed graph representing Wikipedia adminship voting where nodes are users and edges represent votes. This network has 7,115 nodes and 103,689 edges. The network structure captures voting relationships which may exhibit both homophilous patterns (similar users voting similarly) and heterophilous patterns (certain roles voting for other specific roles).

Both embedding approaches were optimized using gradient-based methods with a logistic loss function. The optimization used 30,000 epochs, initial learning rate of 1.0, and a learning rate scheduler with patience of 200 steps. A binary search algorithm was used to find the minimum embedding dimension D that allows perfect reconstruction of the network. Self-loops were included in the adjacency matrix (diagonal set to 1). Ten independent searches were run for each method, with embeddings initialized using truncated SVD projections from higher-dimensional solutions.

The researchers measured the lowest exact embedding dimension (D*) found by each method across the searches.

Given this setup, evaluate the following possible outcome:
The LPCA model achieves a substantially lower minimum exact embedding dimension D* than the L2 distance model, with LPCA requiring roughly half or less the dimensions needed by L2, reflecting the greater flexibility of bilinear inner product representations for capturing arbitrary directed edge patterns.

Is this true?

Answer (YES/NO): NO